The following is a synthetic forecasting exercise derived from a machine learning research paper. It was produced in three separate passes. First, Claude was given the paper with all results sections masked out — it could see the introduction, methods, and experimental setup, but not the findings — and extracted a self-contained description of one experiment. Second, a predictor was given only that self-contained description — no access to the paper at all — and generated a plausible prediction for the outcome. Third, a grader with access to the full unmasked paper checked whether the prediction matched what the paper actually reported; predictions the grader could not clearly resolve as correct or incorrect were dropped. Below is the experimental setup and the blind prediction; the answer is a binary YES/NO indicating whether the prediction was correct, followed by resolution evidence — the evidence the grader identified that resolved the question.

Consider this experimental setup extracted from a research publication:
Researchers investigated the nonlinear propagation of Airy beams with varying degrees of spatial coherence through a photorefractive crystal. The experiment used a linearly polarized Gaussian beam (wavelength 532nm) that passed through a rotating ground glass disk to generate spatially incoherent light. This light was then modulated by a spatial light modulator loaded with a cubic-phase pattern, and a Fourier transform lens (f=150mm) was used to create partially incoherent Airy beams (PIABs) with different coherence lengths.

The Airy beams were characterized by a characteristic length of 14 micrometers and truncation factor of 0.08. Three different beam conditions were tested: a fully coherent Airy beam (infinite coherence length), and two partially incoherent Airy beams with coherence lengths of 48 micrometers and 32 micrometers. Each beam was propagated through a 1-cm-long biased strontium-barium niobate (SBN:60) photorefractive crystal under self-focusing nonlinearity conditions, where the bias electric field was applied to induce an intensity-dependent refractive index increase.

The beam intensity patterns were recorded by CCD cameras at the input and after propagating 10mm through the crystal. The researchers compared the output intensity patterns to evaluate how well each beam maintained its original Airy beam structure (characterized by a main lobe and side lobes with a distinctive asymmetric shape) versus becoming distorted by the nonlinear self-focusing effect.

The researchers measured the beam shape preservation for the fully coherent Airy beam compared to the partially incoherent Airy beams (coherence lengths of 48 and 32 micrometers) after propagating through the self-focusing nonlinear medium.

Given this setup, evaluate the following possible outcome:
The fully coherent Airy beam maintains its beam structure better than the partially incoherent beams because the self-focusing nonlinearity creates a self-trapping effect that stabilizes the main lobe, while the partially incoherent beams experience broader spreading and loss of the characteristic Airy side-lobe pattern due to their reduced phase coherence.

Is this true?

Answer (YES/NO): NO